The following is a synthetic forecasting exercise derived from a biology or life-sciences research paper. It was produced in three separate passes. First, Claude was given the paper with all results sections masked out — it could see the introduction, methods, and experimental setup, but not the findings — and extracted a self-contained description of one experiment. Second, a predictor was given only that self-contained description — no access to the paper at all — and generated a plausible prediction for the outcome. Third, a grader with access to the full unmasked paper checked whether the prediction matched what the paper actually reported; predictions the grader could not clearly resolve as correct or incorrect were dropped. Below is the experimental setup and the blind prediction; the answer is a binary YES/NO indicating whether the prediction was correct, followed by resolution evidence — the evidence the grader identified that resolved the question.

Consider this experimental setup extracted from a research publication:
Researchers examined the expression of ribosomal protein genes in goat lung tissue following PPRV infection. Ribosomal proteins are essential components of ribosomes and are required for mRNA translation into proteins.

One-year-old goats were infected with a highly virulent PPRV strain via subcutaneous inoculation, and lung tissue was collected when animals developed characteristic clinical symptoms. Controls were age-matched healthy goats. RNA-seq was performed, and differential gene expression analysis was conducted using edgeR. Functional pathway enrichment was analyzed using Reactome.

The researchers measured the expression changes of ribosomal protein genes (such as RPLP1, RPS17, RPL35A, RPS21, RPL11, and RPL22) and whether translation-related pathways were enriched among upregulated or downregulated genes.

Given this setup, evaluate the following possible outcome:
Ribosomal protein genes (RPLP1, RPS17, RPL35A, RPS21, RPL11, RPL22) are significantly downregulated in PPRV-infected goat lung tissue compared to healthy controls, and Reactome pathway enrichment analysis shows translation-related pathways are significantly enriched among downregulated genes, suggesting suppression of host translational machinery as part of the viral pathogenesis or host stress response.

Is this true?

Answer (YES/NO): YES